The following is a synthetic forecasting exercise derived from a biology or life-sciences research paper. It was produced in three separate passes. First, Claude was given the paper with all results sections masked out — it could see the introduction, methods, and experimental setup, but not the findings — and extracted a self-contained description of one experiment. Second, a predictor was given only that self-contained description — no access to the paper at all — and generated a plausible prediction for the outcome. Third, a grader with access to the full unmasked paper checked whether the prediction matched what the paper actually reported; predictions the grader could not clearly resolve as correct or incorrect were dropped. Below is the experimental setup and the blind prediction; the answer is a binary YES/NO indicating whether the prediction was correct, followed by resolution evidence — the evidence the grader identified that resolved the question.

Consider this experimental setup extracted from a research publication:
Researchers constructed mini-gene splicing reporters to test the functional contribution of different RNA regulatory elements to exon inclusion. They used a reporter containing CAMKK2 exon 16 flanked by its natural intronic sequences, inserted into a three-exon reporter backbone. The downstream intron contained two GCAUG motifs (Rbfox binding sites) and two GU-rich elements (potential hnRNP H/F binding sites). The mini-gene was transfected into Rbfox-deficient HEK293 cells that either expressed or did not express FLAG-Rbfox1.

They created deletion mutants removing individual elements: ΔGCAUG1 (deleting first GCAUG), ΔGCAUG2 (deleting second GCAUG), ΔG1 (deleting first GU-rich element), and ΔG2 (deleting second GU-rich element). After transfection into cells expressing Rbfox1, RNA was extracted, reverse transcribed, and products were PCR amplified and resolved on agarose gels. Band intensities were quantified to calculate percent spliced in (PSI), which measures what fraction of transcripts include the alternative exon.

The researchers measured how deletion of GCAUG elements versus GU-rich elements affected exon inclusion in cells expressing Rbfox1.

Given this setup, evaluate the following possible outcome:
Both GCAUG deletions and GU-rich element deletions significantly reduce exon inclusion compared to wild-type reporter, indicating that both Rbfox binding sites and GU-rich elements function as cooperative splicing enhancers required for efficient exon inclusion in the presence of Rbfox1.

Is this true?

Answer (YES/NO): YES